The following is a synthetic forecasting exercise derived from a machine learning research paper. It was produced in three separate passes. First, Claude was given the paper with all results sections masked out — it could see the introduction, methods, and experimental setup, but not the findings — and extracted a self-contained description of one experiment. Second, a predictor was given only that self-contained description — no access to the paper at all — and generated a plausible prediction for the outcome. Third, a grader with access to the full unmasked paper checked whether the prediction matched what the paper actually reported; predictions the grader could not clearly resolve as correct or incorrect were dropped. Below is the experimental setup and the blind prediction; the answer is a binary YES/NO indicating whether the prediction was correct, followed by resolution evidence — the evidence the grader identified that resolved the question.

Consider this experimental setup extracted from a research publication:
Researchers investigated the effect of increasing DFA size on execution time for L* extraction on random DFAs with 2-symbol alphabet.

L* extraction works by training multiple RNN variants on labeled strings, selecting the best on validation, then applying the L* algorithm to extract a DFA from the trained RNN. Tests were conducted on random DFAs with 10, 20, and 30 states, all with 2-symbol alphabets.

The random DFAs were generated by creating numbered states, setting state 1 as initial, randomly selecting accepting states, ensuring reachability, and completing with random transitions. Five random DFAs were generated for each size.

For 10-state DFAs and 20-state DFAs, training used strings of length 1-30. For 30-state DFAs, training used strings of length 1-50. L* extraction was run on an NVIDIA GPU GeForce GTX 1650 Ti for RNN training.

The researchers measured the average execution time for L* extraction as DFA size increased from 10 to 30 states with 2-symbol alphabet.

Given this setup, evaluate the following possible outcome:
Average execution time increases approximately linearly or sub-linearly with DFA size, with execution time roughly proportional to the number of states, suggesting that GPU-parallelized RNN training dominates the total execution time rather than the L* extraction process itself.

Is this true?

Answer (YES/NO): NO